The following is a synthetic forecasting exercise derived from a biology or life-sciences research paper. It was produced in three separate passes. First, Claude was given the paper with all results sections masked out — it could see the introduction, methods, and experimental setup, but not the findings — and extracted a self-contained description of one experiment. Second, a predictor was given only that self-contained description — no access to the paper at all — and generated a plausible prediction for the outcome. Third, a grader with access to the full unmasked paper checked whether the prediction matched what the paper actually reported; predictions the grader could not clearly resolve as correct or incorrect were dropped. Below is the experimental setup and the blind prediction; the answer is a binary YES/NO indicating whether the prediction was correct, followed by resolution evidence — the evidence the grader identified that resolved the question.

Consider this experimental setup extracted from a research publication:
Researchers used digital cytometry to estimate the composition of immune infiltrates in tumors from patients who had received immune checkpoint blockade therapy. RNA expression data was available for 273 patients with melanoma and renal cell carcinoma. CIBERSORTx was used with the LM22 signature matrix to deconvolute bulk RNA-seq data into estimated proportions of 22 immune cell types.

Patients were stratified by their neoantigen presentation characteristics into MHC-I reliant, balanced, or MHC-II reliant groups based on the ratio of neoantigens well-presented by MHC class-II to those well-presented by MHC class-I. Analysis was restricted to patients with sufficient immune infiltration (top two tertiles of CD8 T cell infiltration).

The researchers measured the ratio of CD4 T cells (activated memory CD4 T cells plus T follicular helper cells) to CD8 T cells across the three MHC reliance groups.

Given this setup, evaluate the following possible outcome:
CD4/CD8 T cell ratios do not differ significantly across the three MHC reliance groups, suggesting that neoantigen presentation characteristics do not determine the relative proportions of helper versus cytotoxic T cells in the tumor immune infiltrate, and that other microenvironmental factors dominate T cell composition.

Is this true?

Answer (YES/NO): NO